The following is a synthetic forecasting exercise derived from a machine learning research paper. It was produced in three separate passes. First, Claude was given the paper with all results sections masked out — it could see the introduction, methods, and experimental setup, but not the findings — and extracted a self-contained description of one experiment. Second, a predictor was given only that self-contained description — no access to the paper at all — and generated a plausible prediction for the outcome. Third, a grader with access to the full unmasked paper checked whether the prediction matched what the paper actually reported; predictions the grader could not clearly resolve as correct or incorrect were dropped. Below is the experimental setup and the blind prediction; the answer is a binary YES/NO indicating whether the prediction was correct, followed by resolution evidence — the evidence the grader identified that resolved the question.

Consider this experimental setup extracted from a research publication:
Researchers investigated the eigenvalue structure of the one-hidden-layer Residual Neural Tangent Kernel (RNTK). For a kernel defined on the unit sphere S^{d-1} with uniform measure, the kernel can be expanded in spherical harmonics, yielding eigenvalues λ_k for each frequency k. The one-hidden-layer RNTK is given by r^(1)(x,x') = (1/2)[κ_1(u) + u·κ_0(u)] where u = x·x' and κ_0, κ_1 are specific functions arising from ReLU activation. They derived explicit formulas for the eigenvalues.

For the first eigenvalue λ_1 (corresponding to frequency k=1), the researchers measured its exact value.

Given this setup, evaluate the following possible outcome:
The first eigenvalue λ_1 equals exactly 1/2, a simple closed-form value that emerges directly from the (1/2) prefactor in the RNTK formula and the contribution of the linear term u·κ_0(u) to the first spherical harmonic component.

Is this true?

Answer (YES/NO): NO